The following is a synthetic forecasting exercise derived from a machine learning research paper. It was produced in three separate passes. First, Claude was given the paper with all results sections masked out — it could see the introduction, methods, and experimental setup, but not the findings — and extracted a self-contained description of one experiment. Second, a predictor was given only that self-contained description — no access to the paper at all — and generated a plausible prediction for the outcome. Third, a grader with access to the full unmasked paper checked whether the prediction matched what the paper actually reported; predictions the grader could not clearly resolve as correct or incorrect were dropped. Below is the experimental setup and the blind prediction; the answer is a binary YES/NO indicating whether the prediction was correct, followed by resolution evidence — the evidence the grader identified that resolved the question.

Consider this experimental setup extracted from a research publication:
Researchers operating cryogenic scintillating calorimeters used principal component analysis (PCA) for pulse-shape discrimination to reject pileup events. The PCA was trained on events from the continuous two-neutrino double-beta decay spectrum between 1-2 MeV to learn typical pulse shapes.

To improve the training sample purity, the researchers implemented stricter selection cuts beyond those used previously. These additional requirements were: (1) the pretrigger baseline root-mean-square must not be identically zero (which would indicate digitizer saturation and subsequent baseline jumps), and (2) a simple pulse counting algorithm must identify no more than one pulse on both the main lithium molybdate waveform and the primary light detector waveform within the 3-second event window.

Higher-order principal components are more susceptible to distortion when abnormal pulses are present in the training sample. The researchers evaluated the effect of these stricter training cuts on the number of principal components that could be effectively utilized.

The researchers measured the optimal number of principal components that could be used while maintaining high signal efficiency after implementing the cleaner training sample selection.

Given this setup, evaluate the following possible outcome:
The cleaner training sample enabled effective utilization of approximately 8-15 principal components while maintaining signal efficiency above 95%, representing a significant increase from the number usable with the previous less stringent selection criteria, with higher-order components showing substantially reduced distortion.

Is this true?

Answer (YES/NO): NO